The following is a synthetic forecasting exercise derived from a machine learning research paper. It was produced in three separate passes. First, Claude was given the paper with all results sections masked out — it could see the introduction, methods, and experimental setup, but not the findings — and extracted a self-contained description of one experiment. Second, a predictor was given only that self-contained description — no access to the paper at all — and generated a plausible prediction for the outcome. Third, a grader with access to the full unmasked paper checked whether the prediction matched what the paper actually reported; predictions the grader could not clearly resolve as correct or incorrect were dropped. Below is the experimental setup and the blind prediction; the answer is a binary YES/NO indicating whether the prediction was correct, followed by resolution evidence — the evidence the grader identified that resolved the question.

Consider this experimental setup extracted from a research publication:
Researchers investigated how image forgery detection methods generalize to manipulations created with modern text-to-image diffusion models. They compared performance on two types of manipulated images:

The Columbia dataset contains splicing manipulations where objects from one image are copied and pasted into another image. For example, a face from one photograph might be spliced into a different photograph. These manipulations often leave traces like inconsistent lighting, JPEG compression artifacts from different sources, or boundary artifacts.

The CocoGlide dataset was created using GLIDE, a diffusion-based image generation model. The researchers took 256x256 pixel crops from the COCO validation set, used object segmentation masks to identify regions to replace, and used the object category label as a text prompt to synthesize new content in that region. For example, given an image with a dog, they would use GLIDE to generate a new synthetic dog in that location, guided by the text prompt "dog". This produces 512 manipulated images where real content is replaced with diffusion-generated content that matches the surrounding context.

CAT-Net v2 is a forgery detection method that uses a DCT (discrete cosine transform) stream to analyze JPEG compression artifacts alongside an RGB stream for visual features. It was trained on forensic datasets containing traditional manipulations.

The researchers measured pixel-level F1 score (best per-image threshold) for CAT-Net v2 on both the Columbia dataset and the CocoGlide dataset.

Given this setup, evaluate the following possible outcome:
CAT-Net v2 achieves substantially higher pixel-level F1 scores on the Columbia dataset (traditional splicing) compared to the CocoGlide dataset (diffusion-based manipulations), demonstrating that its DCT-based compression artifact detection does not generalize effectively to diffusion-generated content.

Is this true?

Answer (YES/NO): YES